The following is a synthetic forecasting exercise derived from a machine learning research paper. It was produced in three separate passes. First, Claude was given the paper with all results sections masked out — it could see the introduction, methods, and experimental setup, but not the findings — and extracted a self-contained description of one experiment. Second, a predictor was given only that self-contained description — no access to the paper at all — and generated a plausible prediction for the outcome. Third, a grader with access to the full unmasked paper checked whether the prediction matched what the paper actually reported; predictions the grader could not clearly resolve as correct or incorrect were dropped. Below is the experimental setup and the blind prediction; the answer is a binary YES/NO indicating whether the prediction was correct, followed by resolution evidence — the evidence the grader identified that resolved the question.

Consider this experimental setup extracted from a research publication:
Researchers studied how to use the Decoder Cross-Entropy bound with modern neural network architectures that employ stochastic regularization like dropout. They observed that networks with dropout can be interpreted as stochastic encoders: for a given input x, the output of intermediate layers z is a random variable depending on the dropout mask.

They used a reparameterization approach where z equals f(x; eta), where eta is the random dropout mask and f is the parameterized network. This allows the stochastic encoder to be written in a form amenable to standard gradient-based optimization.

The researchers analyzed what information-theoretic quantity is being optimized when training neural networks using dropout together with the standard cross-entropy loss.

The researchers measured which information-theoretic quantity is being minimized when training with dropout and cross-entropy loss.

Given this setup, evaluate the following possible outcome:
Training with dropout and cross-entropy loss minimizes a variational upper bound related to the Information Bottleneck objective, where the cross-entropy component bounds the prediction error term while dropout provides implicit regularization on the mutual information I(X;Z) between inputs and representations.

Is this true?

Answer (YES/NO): NO